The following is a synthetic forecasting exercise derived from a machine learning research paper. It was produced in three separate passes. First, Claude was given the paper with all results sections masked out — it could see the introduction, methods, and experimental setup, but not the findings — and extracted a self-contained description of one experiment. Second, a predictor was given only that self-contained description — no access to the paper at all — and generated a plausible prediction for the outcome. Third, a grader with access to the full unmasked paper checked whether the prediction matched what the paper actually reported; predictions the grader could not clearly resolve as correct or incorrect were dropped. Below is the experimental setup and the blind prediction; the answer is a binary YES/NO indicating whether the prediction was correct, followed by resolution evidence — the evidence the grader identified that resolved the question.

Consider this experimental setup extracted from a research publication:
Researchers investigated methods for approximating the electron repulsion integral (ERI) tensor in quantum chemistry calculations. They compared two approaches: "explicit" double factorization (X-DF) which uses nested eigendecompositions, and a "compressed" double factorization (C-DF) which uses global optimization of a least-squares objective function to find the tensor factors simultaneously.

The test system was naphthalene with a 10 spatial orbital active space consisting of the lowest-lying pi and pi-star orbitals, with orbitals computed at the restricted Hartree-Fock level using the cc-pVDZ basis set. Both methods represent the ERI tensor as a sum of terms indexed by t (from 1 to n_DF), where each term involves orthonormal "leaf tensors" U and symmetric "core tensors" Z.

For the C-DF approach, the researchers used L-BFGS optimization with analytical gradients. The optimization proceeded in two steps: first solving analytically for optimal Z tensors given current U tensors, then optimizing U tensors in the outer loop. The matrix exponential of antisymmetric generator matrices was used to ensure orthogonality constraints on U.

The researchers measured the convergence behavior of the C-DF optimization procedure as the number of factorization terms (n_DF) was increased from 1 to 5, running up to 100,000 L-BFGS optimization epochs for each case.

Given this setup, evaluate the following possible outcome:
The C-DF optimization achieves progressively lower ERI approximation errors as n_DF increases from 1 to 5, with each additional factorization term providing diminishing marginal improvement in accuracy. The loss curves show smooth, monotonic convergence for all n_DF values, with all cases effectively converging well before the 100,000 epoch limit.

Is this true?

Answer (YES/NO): NO